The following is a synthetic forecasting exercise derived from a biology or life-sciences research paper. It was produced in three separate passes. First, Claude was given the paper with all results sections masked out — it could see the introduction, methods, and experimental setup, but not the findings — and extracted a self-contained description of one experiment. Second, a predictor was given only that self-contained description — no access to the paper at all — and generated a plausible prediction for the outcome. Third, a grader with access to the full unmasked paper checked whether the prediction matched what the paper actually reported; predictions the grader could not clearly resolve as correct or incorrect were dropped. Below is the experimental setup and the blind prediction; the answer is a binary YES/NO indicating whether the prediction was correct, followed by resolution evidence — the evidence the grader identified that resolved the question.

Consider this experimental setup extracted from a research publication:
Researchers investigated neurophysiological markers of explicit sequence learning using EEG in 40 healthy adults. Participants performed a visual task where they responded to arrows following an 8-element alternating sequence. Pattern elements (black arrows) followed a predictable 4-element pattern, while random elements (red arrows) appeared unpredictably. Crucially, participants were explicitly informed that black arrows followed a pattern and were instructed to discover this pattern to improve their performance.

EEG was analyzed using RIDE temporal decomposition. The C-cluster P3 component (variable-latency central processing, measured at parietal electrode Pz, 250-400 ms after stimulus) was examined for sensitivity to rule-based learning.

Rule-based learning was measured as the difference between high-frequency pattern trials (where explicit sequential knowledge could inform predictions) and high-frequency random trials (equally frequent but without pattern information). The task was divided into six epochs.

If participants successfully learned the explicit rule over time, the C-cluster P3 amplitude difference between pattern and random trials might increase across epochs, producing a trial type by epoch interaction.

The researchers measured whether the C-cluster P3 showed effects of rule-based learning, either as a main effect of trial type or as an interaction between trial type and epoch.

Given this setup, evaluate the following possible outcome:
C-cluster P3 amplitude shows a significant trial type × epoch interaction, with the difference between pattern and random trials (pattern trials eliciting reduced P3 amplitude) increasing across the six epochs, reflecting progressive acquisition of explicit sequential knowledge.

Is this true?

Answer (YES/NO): NO